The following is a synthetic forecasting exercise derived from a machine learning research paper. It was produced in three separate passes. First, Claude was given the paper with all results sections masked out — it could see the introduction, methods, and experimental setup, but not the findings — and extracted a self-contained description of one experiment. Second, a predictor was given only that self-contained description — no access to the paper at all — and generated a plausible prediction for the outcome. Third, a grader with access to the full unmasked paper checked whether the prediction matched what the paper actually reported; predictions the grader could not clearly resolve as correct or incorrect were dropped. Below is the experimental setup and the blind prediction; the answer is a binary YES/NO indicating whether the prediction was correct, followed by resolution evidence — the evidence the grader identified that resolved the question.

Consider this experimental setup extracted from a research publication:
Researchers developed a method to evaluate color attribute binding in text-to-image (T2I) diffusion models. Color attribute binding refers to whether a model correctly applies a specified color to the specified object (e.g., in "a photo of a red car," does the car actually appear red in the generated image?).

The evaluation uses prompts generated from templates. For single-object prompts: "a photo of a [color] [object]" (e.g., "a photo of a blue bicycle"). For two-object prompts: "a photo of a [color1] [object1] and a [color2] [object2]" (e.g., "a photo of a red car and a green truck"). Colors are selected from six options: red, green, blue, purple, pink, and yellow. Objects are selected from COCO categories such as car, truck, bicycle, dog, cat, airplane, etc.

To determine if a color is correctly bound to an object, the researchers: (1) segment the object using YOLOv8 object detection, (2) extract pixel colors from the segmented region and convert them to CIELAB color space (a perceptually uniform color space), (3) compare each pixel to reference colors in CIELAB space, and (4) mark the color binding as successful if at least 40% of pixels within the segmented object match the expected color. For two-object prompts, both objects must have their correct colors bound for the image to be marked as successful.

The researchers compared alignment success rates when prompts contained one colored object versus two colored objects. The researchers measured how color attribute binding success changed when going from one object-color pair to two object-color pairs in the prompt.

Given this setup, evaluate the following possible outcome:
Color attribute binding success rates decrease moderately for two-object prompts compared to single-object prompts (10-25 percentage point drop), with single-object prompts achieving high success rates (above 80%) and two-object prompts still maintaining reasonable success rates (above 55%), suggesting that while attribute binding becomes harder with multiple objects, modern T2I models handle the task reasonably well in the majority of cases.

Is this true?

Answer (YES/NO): NO